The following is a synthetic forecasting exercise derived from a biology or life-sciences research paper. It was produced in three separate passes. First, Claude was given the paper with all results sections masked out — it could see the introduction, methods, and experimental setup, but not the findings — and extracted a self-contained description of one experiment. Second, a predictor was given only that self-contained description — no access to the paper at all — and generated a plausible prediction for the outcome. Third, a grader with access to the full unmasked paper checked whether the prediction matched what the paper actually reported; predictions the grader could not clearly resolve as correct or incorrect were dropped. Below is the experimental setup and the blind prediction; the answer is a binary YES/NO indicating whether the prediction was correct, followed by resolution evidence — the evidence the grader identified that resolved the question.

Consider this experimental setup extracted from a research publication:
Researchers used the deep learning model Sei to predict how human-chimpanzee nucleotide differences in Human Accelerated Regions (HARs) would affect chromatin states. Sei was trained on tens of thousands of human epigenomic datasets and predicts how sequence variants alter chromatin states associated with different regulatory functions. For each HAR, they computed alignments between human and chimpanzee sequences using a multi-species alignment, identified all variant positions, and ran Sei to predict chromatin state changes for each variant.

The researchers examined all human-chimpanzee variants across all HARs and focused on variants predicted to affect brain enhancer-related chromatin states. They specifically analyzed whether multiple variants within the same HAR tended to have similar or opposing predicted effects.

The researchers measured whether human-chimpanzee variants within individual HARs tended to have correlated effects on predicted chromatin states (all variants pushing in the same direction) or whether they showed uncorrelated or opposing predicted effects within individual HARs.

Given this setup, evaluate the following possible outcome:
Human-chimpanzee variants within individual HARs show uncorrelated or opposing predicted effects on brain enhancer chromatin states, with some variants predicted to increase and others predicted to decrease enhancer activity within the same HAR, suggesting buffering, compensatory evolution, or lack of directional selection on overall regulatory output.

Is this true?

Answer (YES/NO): YES